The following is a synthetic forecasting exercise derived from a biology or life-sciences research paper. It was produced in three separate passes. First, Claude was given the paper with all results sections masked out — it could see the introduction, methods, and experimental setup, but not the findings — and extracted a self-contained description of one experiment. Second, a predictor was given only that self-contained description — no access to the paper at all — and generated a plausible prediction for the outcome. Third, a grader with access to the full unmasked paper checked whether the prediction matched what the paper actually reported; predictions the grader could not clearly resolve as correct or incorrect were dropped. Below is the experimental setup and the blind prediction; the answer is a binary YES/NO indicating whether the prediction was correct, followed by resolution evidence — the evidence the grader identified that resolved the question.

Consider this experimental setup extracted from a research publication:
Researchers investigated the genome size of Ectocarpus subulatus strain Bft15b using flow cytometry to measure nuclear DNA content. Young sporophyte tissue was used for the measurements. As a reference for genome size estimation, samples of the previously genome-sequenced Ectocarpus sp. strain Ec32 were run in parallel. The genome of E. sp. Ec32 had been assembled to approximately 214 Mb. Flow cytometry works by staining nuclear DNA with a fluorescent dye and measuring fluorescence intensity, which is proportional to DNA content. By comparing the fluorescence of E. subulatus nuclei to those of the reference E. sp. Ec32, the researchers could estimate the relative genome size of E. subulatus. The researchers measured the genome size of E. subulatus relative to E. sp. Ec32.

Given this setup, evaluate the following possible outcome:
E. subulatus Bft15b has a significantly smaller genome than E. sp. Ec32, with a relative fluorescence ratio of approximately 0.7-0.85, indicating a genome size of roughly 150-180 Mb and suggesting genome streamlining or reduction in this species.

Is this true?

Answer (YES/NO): NO